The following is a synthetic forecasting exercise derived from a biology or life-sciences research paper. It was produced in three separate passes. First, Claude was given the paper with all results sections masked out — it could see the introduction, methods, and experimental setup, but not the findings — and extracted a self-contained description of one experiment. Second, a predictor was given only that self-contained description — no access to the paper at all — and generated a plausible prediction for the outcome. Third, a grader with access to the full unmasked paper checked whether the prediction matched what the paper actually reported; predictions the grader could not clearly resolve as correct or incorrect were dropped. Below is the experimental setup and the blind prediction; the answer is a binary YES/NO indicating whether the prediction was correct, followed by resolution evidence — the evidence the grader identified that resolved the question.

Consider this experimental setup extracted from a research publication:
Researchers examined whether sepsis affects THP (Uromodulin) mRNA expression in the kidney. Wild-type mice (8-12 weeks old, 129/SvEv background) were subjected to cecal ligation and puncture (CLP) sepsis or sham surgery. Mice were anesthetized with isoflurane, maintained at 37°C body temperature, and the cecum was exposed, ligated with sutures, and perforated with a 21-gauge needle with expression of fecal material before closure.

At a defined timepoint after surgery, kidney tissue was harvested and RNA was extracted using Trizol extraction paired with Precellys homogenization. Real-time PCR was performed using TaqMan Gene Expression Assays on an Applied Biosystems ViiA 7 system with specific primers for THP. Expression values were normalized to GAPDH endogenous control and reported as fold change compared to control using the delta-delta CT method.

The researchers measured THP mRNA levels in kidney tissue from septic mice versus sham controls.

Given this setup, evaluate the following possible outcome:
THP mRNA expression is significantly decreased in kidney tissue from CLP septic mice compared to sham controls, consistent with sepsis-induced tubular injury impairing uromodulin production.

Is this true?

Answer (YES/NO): NO